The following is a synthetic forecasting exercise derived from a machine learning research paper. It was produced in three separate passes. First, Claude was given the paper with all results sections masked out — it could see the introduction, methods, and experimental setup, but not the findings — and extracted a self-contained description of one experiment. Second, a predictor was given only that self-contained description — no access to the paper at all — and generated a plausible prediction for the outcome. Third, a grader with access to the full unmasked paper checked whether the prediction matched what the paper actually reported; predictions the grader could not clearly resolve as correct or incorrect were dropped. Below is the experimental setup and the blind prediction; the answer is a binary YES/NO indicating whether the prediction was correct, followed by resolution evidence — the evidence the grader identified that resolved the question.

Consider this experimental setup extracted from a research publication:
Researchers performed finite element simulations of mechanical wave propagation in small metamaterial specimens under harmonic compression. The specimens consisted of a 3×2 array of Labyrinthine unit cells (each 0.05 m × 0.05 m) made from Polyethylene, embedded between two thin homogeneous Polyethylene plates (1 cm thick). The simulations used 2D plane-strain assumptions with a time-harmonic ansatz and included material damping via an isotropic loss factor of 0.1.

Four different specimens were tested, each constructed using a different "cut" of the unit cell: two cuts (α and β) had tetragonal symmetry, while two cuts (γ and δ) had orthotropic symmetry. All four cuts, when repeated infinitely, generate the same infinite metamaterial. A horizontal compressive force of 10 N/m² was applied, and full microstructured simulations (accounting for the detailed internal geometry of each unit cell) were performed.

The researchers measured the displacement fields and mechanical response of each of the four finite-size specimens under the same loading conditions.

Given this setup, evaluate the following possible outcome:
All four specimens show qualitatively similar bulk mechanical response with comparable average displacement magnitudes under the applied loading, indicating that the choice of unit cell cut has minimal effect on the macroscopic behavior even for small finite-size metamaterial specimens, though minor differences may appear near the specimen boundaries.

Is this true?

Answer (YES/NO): NO